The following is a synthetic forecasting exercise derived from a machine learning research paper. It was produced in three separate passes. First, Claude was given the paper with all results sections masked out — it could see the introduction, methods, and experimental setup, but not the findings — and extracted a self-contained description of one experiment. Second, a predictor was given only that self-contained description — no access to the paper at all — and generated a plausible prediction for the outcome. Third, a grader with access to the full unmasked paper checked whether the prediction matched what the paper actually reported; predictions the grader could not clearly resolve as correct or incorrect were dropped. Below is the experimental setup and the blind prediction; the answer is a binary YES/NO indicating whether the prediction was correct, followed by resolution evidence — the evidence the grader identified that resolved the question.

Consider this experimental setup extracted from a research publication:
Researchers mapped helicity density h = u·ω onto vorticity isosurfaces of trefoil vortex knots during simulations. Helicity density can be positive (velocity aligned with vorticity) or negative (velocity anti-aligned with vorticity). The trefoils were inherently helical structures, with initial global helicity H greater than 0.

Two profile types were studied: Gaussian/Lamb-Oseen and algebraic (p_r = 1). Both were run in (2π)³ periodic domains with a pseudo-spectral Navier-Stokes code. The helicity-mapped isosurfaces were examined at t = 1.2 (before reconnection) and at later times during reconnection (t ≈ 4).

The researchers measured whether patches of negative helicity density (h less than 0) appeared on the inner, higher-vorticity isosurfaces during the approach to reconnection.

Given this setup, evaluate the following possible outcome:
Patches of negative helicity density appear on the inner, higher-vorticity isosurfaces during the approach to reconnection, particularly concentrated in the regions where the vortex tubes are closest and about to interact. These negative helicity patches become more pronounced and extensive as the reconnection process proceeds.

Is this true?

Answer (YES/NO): NO